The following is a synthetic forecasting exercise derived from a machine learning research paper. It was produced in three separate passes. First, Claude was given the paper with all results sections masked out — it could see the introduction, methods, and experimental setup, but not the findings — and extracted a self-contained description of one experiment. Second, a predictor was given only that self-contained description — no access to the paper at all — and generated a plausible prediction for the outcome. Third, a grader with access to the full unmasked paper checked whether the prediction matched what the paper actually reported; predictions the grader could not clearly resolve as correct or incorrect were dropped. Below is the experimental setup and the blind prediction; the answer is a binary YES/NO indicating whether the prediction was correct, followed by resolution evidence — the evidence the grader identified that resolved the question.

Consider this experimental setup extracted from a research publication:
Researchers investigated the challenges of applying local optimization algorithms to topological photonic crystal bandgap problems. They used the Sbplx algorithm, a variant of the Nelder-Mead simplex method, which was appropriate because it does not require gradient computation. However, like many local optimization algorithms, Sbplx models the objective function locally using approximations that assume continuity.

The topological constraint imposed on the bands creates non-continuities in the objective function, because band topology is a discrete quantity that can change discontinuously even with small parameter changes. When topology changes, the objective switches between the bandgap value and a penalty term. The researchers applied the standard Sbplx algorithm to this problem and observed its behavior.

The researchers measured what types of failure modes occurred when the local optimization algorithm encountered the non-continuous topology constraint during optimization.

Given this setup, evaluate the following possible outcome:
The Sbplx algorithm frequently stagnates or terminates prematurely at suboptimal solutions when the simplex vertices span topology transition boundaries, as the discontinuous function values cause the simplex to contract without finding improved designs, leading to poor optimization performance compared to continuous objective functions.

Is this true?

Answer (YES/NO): YES